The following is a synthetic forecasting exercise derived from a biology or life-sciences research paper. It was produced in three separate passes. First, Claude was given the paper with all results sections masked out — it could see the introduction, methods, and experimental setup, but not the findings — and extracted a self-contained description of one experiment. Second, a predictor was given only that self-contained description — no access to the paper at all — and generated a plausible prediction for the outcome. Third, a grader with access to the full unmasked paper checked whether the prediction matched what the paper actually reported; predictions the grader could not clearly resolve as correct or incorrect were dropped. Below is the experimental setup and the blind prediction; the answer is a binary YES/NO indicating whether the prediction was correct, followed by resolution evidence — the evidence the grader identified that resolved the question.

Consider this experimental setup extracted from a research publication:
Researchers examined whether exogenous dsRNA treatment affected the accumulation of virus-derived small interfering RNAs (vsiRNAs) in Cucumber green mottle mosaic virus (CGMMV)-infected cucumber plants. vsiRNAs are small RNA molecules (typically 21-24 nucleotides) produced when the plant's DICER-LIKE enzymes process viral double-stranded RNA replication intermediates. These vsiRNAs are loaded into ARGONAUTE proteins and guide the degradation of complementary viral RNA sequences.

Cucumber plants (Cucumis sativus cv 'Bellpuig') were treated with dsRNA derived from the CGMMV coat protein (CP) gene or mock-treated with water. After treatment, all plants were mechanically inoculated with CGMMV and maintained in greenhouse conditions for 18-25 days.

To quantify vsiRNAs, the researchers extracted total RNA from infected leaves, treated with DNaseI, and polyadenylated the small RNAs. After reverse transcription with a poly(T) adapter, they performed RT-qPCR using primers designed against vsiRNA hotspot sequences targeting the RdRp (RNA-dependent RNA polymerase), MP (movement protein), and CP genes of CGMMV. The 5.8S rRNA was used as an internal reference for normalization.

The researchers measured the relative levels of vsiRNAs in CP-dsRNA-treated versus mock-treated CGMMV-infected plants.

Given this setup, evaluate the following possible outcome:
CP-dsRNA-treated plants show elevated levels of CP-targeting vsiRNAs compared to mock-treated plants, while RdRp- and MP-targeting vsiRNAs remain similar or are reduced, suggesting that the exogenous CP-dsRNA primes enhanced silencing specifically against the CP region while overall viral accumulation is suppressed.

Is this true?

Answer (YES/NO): NO